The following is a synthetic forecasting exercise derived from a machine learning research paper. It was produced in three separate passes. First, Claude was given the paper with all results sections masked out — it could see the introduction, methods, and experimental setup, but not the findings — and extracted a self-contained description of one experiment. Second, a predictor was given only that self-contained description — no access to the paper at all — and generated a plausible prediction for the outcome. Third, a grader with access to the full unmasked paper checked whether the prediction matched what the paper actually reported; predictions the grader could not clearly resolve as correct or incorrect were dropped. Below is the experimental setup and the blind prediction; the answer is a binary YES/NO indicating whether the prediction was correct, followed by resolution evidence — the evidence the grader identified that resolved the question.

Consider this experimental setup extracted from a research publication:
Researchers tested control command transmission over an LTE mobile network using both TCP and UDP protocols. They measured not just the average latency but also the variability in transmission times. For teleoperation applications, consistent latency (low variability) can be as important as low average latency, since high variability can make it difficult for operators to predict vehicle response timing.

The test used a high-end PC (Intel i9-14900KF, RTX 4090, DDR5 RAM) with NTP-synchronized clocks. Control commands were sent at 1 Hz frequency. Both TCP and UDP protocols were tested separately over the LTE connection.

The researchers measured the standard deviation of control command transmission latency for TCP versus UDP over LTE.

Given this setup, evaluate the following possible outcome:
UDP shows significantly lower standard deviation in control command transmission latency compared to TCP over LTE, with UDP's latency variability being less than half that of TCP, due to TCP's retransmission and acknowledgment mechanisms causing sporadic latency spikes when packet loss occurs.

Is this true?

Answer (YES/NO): NO